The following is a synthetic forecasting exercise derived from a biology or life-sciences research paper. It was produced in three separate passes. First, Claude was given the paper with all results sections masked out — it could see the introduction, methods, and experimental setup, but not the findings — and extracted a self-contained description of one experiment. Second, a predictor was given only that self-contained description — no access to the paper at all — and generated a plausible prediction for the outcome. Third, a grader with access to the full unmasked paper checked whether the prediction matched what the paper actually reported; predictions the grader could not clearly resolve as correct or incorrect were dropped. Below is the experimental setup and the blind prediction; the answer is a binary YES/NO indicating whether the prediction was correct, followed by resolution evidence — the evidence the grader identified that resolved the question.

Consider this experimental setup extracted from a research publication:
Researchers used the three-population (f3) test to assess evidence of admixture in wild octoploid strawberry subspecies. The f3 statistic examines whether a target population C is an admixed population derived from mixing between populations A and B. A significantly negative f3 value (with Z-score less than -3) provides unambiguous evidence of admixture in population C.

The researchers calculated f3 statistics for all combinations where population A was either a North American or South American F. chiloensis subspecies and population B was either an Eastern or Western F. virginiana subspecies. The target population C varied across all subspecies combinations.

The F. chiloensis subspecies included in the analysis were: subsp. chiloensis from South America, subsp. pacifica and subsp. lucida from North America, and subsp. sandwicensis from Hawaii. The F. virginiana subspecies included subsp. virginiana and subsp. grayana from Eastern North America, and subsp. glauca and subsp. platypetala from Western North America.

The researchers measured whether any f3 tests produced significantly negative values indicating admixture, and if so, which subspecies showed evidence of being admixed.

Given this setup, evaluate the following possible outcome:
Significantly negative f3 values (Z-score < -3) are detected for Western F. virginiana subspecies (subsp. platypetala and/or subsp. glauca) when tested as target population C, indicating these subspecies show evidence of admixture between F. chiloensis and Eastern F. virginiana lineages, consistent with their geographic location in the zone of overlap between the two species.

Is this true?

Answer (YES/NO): YES